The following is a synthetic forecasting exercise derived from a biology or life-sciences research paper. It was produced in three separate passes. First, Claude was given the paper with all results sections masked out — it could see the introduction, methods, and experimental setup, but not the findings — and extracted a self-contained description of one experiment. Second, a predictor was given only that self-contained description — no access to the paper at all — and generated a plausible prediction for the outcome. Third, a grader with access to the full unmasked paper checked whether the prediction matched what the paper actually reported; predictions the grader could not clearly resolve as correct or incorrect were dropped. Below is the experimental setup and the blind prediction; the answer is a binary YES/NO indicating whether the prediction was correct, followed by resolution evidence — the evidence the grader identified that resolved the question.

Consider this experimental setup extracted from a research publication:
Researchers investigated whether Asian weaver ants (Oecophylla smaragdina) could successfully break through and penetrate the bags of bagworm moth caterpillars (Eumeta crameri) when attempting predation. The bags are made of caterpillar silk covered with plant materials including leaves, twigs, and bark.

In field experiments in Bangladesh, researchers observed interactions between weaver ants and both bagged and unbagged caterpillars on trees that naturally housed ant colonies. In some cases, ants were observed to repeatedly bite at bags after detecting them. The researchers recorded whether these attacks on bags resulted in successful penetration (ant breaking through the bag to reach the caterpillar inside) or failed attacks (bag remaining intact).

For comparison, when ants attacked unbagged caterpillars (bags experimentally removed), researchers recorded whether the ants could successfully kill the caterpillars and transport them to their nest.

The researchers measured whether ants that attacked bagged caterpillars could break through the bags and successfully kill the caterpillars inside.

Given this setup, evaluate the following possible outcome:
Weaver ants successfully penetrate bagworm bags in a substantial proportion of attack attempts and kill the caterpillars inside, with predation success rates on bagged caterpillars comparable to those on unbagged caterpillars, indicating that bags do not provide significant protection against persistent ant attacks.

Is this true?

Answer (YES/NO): NO